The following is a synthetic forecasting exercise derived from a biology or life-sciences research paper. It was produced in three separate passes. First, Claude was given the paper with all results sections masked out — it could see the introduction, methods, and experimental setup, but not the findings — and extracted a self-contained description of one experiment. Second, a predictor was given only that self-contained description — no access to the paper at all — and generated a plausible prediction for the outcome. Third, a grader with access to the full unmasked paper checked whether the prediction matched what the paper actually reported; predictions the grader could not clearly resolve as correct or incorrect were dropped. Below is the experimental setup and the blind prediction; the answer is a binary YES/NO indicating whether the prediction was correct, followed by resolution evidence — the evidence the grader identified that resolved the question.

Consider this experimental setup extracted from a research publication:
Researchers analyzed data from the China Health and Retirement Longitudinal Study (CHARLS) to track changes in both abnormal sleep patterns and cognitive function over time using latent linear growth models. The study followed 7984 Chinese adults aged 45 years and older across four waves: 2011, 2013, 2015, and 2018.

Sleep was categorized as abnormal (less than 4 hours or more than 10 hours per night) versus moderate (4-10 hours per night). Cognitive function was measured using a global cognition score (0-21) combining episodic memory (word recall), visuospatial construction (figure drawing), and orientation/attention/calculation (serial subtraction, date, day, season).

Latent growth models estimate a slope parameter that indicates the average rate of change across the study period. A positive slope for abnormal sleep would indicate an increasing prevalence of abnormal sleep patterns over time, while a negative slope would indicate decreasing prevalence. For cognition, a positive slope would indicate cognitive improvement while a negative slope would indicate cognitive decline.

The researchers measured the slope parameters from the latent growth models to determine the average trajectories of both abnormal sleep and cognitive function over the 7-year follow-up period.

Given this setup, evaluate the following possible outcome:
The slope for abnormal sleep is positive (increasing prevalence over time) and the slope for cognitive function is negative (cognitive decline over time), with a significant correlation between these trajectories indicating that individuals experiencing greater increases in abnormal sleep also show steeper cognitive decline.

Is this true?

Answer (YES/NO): NO